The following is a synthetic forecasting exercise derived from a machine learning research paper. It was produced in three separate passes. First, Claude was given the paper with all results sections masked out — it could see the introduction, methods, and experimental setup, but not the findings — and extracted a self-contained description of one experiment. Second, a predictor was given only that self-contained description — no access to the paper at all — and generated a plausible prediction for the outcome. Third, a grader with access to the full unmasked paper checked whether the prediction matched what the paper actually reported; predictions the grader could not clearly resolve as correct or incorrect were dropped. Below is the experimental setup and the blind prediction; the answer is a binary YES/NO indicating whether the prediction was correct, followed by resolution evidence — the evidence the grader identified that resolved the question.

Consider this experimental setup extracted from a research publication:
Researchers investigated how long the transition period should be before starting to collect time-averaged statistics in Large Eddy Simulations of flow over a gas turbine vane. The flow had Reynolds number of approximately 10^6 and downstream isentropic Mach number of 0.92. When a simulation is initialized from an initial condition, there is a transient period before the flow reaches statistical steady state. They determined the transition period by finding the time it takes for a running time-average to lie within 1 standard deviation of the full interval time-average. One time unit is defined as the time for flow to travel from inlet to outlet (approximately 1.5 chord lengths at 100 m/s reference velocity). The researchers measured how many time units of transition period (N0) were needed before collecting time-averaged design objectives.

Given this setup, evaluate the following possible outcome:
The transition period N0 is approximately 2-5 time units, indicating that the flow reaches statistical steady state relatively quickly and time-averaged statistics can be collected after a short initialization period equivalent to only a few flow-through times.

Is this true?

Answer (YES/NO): NO